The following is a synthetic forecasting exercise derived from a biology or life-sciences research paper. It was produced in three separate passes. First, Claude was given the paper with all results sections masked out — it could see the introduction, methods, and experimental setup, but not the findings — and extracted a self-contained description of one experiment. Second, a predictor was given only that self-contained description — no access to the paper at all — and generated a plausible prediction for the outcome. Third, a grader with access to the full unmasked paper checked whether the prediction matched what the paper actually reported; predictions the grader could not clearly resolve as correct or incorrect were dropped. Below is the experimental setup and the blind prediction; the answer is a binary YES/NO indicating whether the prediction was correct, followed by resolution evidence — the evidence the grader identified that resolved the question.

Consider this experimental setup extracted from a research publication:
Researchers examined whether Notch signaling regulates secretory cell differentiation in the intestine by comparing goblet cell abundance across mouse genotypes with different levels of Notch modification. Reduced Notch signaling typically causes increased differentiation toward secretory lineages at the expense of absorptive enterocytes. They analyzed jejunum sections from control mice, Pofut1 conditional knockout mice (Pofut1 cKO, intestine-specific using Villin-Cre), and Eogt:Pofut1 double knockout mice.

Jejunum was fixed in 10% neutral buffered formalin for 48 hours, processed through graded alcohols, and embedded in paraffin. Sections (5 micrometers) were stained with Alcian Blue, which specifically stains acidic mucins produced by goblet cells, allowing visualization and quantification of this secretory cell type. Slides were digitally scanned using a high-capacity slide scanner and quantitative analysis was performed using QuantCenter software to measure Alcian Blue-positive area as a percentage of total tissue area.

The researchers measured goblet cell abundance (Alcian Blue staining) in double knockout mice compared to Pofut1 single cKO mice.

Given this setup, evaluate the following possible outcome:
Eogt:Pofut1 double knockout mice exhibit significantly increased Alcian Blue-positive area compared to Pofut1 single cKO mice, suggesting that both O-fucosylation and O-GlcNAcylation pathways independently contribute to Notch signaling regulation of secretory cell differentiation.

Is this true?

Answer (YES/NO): YES